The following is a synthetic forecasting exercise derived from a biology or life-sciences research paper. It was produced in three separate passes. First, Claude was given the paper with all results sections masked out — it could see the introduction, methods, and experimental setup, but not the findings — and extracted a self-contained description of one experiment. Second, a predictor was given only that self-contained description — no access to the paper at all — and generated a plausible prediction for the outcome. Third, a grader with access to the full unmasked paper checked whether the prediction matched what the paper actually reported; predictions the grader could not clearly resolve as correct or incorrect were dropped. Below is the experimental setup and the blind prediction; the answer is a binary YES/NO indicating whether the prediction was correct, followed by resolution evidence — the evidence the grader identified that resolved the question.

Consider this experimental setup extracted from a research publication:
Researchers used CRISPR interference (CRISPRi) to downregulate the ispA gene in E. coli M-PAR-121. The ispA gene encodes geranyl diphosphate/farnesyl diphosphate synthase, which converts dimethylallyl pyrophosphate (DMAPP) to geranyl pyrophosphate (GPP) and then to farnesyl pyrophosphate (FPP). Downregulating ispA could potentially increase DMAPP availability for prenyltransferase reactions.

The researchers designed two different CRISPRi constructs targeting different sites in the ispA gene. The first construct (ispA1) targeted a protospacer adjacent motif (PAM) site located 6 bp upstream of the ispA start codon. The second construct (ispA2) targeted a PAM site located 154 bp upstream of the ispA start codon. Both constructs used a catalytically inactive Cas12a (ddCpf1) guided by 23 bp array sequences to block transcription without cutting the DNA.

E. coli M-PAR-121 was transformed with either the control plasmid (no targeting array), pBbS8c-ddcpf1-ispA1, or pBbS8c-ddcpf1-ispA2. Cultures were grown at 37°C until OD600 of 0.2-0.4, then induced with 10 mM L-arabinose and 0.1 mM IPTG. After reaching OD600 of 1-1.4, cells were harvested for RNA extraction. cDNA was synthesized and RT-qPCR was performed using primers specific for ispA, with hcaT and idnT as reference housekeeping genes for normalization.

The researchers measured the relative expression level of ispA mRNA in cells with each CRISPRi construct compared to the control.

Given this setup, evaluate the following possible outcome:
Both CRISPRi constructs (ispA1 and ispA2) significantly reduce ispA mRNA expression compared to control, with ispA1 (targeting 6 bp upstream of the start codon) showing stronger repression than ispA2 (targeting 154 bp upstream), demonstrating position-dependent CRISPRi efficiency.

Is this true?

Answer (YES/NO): YES